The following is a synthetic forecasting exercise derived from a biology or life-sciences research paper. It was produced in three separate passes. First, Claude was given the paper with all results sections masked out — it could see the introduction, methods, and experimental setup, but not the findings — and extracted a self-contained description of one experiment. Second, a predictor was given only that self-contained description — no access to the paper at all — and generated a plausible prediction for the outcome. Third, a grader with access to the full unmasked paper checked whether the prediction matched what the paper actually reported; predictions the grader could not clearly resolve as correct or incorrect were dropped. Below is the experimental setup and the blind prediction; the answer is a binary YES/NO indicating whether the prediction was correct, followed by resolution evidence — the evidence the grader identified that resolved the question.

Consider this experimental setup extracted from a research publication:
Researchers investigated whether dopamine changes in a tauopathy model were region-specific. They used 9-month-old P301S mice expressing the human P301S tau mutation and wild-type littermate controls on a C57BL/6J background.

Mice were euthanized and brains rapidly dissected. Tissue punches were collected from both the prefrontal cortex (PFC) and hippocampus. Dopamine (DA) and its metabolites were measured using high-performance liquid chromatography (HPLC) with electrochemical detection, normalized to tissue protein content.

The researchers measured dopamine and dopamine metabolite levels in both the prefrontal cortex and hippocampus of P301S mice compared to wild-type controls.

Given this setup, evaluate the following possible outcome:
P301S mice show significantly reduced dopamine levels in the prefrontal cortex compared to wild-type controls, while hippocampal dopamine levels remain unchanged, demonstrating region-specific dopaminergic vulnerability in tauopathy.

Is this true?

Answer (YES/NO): NO